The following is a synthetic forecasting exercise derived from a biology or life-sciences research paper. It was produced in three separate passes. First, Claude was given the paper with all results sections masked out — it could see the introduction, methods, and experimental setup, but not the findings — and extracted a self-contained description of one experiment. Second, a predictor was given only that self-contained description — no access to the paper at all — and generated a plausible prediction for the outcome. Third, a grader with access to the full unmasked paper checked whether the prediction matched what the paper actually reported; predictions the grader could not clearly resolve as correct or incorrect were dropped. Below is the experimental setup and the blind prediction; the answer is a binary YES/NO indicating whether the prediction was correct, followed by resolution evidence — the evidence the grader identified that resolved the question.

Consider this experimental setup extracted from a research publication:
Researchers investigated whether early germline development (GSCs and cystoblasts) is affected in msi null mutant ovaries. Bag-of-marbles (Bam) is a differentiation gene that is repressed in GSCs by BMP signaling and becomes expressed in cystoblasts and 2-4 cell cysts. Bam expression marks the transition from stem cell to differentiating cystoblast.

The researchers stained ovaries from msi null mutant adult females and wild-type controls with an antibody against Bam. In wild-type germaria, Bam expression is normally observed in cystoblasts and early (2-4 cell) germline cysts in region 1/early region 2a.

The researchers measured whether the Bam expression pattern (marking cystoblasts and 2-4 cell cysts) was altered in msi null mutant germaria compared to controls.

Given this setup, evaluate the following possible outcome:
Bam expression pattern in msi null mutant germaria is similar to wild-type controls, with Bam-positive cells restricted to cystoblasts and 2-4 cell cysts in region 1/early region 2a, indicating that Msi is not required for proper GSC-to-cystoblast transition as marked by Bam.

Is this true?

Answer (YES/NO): YES